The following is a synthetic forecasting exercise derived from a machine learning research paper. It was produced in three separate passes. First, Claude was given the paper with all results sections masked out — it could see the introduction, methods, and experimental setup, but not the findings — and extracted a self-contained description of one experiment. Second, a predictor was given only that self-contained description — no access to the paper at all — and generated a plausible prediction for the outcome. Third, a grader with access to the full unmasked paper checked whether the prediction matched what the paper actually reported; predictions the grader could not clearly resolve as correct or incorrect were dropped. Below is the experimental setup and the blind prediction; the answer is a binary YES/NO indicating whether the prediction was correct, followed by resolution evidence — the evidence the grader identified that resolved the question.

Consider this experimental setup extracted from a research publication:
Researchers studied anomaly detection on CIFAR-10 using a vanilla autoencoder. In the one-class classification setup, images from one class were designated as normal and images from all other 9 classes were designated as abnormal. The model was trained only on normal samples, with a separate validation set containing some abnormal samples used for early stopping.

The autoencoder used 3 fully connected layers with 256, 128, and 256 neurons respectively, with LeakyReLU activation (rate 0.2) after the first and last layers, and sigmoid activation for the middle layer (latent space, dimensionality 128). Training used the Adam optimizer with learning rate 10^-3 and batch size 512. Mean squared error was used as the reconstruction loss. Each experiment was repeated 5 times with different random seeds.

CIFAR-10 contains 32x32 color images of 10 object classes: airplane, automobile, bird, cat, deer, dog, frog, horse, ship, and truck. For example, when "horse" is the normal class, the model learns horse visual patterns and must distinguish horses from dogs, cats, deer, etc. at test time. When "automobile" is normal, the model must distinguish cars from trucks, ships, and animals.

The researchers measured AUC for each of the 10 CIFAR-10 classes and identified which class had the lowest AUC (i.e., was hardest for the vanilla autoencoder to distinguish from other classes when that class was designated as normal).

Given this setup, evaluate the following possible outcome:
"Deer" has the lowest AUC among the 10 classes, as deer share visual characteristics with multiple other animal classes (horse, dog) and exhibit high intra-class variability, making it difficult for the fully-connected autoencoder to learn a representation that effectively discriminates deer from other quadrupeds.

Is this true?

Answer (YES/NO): NO